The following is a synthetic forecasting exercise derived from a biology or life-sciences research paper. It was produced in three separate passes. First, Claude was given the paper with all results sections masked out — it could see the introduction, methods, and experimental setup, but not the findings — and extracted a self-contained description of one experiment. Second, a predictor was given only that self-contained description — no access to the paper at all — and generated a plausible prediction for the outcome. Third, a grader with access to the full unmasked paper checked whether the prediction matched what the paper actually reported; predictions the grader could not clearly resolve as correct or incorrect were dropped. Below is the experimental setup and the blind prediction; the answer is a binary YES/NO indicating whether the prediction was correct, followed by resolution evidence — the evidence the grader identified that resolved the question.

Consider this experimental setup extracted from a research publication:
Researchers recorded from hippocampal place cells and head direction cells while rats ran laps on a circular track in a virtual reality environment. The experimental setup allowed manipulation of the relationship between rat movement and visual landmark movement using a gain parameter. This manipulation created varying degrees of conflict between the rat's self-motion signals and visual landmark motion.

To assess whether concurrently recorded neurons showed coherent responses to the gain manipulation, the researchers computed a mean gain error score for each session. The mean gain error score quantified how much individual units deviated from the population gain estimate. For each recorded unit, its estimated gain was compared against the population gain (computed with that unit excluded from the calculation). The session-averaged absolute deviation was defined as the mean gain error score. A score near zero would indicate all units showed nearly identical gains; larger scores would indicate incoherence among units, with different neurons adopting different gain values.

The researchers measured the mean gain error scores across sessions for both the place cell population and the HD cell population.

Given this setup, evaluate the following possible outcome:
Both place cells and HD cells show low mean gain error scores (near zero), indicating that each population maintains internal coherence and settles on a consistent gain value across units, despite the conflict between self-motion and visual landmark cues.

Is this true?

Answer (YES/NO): YES